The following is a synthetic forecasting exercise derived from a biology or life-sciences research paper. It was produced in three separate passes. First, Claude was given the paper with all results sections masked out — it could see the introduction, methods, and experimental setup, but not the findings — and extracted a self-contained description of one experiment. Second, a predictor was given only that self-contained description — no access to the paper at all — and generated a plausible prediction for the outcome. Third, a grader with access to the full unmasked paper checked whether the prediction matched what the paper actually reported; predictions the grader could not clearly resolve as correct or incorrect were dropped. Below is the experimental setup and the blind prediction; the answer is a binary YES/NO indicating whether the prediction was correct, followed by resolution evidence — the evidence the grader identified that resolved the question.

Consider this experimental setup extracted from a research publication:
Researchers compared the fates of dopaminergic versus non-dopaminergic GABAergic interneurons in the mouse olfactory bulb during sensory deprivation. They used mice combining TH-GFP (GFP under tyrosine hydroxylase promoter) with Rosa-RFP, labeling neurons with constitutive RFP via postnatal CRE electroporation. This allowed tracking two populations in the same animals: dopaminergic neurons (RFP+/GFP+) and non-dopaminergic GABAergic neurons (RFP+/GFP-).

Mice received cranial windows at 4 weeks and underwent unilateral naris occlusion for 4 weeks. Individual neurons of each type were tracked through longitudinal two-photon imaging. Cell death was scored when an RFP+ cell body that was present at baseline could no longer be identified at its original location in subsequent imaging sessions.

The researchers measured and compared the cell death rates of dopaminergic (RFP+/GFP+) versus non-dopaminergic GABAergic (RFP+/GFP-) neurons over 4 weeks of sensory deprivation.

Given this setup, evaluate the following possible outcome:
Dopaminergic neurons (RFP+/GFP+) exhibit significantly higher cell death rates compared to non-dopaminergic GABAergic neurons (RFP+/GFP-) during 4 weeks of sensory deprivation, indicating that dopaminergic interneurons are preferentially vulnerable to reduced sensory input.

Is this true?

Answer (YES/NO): NO